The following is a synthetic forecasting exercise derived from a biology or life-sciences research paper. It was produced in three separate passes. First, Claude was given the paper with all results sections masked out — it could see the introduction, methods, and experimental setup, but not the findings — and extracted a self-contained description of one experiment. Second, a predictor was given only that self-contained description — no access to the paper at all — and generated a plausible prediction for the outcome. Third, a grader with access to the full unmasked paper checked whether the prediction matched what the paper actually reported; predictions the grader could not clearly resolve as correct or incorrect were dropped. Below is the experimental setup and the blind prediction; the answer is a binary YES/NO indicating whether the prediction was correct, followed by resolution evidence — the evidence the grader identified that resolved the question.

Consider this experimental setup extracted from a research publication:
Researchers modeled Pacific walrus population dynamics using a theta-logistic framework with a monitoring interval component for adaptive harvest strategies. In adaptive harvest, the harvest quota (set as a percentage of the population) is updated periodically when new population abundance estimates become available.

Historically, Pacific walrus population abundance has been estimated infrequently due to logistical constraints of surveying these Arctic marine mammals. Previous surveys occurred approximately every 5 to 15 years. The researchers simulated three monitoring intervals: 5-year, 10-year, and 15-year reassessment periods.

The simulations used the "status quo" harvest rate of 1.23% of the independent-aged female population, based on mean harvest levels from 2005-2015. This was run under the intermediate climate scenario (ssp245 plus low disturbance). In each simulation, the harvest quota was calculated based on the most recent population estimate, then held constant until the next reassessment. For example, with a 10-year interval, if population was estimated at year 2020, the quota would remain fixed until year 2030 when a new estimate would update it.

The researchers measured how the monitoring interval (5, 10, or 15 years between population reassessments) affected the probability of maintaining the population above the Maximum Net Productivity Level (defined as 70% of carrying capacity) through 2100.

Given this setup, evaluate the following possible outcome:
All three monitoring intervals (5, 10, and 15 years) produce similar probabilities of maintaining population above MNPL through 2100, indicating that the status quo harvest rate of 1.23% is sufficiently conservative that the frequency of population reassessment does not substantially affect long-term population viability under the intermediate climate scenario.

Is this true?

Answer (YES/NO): YES